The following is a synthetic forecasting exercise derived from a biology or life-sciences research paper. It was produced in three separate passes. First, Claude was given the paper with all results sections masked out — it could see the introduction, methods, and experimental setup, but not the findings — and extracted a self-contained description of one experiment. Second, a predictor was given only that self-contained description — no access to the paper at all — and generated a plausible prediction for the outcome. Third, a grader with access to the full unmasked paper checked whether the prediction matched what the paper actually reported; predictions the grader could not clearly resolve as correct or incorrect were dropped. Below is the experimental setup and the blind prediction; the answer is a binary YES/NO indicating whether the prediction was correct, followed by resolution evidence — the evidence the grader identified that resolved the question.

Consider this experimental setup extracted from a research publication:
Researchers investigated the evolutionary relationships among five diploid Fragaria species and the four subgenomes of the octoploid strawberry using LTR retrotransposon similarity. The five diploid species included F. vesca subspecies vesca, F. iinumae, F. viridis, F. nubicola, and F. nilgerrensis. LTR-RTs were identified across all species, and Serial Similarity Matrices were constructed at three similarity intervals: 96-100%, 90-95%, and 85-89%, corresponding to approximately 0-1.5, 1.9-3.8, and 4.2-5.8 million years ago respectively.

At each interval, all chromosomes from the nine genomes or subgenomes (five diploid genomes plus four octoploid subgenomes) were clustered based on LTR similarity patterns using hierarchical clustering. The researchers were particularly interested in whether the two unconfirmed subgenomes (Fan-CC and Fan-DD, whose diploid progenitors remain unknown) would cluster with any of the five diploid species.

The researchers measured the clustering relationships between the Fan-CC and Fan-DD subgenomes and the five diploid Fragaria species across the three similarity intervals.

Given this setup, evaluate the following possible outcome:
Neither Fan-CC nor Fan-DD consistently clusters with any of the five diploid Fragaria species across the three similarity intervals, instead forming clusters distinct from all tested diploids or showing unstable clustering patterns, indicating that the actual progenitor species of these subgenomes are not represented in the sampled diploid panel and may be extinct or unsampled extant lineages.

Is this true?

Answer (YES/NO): YES